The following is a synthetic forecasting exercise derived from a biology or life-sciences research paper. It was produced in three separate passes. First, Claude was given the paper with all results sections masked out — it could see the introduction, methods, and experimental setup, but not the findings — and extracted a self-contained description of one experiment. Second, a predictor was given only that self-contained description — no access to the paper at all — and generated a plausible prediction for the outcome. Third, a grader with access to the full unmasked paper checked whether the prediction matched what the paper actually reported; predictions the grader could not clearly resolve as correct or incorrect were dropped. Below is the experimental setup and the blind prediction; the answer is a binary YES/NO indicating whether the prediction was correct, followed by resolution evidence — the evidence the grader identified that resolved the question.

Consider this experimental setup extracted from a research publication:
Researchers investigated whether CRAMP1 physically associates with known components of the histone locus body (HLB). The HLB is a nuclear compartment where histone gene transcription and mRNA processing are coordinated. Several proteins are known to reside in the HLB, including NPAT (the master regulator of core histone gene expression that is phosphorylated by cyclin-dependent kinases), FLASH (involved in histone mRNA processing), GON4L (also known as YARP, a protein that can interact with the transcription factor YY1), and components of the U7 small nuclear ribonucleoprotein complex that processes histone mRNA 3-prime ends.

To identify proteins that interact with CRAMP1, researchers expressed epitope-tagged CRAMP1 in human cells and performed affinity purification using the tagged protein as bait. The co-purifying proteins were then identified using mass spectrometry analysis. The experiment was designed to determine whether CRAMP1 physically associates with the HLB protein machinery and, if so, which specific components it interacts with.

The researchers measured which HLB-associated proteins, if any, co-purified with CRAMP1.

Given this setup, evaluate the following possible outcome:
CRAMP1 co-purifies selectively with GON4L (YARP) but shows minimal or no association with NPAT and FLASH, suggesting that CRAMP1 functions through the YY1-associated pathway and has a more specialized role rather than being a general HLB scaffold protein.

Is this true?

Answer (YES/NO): YES